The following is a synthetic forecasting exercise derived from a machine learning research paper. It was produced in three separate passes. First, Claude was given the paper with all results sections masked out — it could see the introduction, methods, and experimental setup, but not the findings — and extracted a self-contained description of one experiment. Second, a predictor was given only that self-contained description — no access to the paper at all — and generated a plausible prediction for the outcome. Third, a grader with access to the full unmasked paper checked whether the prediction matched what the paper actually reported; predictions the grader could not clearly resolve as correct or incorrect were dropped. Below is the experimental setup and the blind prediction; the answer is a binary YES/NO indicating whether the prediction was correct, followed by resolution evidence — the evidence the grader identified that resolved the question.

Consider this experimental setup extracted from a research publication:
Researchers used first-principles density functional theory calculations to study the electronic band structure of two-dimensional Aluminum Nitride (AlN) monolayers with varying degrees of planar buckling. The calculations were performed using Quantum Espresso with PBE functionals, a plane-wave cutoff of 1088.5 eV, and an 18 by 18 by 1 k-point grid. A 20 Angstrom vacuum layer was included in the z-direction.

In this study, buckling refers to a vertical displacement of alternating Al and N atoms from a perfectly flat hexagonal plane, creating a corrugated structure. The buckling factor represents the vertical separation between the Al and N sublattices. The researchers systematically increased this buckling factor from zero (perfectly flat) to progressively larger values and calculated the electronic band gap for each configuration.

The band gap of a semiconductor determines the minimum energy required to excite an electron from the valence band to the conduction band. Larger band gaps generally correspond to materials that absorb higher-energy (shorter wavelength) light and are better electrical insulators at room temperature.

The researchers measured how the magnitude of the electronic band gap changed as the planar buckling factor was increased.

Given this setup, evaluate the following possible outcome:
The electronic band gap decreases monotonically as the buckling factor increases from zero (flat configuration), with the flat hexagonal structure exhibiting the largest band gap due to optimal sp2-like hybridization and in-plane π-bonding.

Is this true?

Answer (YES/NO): YES